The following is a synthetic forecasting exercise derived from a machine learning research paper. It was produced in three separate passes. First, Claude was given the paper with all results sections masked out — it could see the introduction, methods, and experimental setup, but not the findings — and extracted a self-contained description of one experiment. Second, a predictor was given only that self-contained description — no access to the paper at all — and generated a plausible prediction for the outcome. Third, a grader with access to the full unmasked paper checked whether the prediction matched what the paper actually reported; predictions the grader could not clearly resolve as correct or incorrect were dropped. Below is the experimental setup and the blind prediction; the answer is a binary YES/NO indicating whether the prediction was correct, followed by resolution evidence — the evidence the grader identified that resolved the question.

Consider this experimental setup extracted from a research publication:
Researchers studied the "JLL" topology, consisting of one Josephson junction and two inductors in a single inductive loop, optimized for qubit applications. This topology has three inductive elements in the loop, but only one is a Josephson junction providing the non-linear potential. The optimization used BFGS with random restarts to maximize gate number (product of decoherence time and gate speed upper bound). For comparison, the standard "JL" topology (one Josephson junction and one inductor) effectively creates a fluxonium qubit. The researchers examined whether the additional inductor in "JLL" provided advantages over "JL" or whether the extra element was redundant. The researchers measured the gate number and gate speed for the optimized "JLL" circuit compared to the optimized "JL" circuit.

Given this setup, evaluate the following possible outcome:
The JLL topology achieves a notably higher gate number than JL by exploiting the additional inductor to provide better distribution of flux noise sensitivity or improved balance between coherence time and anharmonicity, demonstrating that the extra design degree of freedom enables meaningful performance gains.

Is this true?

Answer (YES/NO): NO